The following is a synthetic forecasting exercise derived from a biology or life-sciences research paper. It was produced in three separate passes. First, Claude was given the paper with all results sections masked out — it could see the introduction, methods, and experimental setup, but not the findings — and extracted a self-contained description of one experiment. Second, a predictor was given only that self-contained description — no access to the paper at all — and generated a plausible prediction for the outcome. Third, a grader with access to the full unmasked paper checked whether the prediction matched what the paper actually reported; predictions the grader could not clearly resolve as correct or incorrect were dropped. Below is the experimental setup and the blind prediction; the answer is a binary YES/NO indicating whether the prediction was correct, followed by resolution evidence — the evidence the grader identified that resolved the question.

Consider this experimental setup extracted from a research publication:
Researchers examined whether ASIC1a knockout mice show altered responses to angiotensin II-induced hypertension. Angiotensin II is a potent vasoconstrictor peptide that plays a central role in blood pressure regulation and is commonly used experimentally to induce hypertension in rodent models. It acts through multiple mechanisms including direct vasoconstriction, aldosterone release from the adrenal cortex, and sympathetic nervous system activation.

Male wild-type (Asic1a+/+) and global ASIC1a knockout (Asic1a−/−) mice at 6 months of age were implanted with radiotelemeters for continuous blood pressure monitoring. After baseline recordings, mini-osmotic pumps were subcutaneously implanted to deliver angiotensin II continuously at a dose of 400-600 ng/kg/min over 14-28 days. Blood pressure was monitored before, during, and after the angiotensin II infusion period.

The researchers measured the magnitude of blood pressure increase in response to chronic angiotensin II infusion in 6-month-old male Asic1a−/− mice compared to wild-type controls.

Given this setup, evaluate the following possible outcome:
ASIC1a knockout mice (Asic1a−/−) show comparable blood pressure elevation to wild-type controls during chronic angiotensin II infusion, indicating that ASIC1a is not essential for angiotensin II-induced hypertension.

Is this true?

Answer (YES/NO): NO